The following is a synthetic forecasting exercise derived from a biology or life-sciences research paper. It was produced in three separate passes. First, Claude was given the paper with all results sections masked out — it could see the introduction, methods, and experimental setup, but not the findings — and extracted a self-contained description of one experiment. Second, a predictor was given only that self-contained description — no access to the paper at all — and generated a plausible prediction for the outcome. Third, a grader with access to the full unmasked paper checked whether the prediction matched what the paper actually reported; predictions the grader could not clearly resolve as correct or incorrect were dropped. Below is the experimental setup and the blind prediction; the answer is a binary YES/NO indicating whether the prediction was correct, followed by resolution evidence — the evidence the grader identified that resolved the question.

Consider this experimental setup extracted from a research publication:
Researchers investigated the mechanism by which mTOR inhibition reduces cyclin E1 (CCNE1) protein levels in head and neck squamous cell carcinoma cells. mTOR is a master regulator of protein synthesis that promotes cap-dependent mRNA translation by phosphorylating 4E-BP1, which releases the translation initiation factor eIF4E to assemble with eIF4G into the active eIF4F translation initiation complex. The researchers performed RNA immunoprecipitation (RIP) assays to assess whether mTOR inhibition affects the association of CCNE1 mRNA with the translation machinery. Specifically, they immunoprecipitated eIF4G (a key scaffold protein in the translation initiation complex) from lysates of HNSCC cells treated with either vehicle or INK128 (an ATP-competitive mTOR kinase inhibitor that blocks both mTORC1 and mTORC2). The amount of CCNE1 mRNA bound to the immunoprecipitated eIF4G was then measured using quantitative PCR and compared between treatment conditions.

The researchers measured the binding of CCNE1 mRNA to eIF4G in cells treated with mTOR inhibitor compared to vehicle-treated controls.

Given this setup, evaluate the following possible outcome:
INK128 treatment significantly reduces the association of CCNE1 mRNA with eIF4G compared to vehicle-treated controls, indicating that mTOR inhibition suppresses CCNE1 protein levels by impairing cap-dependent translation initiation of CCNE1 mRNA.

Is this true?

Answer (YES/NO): YES